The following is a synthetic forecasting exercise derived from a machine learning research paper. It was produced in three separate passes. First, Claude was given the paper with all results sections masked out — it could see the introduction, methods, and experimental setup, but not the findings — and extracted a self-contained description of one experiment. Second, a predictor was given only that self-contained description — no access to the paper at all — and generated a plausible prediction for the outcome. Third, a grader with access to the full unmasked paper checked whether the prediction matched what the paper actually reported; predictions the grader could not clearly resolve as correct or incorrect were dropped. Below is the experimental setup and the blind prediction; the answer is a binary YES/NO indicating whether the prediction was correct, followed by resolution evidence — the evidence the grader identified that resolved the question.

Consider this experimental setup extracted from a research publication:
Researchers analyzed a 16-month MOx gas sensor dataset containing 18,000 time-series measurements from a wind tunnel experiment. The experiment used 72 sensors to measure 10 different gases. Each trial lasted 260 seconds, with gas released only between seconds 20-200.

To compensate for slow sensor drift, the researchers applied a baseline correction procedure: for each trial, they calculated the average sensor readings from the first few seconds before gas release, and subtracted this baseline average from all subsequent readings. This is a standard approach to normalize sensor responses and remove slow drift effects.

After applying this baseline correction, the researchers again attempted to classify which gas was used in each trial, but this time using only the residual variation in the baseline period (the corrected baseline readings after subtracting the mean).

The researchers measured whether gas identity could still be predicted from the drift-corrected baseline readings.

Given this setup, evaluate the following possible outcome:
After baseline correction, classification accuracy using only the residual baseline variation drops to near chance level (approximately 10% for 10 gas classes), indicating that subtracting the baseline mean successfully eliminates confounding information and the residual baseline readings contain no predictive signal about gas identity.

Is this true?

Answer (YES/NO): NO